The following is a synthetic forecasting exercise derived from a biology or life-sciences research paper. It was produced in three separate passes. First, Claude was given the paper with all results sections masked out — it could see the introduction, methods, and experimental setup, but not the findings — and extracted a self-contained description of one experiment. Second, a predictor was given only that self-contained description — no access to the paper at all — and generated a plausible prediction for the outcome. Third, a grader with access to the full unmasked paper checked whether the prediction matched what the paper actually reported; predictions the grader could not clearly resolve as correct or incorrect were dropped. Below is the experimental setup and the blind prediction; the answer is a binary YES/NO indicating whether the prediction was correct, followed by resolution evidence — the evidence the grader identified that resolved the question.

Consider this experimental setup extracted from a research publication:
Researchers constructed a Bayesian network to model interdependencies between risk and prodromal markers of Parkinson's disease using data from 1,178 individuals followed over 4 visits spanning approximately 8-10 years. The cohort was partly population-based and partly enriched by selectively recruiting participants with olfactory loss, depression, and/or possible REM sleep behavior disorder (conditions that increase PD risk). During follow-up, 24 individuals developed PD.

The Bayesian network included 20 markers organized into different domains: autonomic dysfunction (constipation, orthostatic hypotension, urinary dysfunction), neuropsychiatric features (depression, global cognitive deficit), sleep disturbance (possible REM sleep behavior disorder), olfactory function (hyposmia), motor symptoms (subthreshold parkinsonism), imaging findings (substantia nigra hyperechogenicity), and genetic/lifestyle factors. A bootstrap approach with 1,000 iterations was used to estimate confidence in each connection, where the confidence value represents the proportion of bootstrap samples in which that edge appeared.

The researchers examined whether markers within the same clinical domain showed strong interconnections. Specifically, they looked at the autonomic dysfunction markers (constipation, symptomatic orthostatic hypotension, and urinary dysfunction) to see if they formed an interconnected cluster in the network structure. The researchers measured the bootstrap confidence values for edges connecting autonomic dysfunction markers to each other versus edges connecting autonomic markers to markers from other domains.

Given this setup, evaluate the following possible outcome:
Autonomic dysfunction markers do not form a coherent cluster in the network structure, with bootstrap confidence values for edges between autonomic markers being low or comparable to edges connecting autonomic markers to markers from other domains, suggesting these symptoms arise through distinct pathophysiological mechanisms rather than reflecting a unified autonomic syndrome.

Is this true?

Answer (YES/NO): YES